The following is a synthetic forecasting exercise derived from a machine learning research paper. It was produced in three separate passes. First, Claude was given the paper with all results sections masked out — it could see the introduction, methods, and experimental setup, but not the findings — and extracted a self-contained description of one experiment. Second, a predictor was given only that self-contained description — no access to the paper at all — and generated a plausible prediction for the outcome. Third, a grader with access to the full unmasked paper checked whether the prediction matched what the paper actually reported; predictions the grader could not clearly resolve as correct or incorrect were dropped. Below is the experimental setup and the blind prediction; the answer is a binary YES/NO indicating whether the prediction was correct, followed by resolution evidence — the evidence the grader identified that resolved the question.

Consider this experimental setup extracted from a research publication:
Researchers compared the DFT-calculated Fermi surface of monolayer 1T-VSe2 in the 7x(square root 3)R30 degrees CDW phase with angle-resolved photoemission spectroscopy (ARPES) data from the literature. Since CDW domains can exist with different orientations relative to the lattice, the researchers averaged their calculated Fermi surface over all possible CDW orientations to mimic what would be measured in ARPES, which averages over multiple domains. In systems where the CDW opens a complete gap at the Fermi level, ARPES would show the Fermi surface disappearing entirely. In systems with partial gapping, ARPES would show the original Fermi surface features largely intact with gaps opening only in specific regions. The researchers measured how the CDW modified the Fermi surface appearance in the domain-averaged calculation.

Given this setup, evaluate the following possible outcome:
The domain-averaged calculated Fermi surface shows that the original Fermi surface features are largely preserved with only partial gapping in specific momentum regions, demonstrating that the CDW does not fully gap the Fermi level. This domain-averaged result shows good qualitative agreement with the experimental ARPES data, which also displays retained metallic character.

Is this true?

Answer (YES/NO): YES